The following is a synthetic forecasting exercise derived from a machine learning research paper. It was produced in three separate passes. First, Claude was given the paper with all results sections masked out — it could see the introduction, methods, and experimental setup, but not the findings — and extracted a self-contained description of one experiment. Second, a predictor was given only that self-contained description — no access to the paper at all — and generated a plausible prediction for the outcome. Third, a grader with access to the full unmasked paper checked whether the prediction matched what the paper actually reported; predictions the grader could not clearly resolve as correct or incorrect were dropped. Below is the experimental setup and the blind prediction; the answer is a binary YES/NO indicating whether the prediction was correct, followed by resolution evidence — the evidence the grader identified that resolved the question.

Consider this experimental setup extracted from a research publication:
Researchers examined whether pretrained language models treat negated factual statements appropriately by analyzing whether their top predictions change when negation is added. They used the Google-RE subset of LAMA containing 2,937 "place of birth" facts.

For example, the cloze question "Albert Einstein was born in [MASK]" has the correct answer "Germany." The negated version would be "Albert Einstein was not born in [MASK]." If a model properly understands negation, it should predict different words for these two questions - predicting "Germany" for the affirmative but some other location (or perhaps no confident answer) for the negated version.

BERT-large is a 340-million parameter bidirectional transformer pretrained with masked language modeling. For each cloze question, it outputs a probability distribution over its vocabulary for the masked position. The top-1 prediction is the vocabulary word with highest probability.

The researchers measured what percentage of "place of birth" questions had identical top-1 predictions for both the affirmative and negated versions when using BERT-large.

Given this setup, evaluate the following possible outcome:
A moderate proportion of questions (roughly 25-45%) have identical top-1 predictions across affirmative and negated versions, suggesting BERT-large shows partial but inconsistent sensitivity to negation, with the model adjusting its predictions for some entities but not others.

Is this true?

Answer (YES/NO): NO